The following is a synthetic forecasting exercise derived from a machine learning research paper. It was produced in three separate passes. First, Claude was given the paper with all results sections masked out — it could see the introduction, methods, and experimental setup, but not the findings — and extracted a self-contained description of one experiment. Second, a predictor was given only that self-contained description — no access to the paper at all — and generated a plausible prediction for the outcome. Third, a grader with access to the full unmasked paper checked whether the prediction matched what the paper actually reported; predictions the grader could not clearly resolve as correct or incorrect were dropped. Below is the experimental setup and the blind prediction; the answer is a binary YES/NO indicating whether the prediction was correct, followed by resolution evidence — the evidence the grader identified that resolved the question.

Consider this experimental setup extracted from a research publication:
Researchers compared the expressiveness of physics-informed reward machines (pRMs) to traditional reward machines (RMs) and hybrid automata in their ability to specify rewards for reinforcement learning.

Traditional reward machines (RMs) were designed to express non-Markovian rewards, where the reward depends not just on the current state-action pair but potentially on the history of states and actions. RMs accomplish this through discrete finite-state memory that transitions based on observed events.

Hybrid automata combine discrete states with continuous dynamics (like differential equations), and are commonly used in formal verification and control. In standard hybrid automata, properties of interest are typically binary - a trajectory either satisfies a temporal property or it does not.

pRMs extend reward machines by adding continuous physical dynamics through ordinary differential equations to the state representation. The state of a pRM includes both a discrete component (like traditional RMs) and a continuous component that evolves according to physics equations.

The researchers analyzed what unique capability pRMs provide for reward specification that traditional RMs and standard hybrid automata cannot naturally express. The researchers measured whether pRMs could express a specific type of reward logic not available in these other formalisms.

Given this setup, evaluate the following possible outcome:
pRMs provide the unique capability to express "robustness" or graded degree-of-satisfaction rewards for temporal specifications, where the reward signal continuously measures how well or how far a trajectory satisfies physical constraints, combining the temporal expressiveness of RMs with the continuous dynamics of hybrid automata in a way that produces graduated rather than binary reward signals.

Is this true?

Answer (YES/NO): NO